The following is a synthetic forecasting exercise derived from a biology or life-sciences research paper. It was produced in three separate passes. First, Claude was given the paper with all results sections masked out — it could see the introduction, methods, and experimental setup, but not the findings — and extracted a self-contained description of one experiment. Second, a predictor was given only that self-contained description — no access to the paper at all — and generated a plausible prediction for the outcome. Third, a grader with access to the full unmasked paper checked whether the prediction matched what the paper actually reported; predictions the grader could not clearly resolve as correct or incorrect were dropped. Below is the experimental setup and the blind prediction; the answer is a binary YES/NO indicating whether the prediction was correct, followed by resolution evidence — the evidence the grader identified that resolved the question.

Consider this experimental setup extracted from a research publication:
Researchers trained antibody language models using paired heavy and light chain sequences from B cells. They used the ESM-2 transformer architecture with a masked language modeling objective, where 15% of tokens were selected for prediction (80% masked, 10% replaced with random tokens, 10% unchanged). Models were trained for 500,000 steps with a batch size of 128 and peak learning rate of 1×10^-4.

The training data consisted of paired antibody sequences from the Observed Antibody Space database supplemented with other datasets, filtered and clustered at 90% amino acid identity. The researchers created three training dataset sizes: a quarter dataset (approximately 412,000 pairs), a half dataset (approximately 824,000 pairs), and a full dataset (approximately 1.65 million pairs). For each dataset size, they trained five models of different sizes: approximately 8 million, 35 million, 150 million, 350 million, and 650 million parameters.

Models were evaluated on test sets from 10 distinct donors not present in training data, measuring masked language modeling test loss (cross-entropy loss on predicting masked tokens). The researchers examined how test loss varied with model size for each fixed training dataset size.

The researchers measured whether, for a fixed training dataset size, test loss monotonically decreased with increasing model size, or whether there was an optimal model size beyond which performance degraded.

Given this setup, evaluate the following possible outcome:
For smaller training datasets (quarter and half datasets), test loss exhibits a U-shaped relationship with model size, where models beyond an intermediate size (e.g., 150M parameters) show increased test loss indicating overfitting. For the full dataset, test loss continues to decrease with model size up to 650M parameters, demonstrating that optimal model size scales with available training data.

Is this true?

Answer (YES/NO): NO